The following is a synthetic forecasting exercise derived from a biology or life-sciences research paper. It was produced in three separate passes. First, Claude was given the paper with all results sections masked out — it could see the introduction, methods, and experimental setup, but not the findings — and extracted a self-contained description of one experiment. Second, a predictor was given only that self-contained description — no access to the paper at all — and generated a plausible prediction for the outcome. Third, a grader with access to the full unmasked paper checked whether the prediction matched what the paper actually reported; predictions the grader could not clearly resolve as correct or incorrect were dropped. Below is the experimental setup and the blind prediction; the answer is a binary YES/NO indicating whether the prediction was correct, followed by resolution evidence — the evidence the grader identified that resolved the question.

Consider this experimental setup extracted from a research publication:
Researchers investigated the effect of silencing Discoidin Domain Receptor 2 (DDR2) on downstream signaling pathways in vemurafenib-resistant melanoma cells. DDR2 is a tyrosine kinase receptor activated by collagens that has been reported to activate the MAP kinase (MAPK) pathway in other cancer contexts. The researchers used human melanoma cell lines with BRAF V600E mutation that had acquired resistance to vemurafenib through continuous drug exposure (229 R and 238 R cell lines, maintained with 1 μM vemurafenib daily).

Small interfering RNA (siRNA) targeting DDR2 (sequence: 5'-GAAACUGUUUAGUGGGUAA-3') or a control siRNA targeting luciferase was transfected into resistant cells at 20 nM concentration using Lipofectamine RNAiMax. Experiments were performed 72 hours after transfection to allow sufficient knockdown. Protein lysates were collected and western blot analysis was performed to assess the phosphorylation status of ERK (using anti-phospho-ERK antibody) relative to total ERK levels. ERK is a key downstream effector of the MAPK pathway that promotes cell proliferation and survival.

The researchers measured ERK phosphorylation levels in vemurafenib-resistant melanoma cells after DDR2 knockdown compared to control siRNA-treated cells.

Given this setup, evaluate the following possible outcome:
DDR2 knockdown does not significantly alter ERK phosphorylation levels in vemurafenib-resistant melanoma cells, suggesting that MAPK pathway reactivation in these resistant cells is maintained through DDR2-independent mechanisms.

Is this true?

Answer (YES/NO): NO